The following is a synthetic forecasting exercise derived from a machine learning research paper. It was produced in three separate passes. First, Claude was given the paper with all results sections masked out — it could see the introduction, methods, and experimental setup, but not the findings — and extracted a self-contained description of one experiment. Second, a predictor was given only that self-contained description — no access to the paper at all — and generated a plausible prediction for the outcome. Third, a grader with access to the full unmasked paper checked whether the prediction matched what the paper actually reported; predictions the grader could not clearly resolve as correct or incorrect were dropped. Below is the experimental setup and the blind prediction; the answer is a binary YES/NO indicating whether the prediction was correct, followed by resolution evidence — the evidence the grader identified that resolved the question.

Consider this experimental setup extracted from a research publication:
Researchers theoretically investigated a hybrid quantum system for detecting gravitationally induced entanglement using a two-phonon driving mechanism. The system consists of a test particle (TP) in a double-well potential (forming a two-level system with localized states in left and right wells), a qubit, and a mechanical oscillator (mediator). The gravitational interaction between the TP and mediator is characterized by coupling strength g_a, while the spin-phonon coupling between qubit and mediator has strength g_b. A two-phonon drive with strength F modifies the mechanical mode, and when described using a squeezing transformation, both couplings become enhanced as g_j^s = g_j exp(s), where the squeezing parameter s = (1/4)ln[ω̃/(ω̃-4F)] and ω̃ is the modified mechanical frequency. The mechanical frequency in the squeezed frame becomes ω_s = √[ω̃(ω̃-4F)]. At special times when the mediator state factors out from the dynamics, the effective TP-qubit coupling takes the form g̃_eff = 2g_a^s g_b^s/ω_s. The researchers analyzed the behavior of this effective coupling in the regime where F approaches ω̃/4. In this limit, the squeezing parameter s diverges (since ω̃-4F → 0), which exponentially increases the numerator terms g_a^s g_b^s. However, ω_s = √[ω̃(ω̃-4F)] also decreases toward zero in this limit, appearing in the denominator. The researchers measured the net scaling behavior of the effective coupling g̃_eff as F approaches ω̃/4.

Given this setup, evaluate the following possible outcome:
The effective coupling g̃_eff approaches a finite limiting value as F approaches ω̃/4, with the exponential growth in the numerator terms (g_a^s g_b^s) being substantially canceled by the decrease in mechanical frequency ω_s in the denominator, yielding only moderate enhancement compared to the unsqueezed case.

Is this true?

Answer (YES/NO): NO